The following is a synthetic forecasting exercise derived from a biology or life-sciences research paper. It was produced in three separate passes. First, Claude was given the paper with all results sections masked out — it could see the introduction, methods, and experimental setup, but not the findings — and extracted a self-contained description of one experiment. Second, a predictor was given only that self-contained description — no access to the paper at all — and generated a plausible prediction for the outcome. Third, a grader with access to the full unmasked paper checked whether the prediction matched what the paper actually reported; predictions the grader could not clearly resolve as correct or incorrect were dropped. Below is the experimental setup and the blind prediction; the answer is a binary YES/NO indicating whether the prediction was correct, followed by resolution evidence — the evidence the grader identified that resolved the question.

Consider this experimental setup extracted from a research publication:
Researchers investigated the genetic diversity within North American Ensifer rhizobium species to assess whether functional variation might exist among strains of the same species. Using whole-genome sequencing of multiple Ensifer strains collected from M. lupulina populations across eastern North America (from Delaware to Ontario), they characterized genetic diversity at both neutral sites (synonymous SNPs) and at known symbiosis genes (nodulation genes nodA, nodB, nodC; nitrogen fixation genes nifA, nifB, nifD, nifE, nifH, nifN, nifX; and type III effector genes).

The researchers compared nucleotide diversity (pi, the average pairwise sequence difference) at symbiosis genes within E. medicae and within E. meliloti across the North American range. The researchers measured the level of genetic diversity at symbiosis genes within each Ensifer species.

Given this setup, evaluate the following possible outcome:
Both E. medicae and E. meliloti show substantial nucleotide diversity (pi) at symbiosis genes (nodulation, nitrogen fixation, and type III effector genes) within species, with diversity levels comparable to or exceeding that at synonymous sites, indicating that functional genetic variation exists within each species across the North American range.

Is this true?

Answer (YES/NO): NO